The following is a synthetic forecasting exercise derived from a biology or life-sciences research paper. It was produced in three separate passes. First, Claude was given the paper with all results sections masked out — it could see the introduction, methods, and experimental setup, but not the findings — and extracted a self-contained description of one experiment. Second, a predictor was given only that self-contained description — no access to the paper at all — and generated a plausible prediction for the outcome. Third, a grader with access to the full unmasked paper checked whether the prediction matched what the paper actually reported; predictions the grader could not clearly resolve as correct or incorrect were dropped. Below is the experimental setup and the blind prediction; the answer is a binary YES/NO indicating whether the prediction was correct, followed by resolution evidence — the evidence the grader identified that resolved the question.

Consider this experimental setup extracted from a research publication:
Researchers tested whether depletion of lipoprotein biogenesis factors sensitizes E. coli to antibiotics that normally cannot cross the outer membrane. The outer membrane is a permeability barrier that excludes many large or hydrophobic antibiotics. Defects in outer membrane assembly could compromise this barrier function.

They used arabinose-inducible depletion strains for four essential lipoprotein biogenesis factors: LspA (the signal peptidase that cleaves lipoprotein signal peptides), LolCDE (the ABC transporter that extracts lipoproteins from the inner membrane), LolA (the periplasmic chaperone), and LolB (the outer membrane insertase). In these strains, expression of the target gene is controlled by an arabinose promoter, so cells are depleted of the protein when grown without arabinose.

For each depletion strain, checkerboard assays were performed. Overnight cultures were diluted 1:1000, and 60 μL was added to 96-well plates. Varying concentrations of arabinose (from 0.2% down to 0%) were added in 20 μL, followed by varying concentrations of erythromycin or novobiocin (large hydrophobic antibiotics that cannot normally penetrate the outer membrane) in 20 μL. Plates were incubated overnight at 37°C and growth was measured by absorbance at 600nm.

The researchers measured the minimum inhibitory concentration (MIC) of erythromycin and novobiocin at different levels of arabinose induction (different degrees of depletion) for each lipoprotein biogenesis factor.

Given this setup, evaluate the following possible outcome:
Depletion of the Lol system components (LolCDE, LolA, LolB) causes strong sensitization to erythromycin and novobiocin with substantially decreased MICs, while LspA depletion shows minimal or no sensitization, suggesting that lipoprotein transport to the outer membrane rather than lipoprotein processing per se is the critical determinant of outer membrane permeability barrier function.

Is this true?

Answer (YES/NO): NO